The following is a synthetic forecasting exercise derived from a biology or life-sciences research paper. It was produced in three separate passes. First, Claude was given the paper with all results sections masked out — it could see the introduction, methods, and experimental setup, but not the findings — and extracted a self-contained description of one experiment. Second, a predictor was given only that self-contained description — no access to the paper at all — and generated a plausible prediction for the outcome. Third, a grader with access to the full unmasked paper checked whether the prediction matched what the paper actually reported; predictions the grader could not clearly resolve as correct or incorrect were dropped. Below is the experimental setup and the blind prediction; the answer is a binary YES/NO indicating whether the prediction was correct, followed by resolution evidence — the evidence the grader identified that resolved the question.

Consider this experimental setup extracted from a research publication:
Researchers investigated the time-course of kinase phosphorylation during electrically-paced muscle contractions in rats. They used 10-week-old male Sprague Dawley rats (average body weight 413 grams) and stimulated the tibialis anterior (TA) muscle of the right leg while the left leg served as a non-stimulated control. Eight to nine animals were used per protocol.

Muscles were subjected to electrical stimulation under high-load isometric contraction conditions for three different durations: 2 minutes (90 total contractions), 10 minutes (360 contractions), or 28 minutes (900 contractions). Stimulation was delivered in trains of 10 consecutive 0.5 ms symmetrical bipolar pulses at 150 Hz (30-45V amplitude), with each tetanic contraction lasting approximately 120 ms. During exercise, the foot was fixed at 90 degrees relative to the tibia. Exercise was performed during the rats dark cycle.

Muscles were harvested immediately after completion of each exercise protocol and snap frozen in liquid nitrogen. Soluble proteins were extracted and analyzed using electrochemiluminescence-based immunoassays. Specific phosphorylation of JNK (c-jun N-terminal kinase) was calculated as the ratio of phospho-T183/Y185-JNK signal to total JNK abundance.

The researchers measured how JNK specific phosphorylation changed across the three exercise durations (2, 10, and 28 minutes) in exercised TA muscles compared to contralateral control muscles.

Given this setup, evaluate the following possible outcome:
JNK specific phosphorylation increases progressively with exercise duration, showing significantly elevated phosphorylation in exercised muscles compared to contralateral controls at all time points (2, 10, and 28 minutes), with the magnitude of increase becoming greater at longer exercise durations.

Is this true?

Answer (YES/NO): NO